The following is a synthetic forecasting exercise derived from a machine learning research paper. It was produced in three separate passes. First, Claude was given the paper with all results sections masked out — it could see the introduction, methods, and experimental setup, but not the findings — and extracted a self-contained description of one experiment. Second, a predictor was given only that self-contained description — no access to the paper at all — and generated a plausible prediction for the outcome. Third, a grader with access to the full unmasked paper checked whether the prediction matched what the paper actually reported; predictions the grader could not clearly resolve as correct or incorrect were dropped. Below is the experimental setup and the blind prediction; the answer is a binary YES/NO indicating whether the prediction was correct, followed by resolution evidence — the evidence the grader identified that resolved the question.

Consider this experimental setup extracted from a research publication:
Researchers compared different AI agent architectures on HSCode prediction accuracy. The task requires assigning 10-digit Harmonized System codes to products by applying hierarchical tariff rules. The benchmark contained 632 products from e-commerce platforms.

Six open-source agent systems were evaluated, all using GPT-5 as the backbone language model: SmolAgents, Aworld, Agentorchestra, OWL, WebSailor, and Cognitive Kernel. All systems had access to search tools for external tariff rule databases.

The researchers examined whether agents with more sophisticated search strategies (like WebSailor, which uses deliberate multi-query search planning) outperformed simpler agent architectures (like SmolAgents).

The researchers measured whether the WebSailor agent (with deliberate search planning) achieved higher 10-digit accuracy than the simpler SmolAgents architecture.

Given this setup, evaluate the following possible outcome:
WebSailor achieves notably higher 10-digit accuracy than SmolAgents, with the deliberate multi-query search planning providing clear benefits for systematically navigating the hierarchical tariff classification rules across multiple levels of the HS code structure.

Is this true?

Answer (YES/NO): NO